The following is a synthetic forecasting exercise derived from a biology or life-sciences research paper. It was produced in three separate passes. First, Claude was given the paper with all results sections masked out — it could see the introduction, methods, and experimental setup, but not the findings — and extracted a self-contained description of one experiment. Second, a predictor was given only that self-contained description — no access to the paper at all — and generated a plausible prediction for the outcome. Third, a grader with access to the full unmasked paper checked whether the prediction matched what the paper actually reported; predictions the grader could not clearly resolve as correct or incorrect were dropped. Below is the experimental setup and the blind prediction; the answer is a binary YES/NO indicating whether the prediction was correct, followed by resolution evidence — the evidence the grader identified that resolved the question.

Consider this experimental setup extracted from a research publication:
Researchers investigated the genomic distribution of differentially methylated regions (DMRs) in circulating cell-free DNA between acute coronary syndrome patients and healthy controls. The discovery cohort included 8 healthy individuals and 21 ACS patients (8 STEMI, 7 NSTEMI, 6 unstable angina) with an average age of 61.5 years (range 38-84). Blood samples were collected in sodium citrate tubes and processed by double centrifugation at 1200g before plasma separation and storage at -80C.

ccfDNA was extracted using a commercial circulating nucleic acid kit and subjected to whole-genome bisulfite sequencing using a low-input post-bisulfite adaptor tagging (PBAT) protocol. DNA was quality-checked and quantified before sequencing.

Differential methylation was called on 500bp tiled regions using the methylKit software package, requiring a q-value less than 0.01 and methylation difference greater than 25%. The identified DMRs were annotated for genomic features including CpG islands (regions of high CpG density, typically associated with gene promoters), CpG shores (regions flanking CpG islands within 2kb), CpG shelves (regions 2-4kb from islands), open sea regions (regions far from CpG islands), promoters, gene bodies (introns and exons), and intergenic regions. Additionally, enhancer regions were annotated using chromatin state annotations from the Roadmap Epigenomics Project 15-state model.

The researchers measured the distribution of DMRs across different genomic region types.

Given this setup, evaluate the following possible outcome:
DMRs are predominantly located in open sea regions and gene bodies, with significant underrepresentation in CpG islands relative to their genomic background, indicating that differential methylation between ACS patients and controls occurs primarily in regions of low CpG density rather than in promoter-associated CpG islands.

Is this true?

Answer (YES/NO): YES